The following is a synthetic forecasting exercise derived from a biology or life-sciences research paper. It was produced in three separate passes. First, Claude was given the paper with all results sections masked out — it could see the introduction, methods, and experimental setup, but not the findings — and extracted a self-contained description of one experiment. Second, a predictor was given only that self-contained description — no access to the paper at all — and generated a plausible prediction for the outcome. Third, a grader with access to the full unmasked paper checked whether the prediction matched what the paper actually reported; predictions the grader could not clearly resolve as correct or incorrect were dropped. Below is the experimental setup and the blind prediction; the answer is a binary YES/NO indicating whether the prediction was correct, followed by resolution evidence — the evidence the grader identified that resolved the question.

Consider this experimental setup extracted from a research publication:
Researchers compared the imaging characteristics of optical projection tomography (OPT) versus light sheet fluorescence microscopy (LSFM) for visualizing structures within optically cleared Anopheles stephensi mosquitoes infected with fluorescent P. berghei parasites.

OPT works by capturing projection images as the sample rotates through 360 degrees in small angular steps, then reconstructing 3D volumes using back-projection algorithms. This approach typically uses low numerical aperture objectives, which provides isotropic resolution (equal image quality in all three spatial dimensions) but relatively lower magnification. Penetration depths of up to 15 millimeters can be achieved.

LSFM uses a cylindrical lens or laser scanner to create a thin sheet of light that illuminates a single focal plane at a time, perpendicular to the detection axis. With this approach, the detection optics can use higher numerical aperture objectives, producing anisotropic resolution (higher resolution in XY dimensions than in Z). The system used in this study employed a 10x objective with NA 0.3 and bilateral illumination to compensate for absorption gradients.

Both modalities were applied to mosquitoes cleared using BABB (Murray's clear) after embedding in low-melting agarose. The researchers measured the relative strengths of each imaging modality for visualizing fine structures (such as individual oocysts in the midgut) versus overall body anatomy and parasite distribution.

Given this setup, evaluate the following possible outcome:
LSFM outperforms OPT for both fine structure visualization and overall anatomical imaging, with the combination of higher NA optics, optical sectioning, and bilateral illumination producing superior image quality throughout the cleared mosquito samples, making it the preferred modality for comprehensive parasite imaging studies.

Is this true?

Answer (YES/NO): NO